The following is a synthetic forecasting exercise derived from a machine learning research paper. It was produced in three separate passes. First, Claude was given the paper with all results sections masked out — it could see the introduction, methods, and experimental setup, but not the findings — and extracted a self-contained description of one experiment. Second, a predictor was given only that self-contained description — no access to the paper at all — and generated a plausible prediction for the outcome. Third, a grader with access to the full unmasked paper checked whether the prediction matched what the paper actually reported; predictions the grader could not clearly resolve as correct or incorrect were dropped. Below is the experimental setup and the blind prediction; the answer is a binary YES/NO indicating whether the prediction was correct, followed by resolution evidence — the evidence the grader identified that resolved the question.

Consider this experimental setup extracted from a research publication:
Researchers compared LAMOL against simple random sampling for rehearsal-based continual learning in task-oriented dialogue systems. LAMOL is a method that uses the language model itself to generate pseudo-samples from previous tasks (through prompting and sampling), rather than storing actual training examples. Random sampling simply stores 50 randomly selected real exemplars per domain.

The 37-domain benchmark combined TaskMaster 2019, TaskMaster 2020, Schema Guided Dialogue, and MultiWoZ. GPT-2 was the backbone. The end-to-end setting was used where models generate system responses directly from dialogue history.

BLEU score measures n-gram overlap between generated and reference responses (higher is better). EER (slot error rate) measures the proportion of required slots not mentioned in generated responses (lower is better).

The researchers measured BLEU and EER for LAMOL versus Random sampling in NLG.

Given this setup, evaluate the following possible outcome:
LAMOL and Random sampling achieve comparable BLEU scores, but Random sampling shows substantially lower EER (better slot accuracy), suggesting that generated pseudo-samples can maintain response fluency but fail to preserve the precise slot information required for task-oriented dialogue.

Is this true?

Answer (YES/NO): NO